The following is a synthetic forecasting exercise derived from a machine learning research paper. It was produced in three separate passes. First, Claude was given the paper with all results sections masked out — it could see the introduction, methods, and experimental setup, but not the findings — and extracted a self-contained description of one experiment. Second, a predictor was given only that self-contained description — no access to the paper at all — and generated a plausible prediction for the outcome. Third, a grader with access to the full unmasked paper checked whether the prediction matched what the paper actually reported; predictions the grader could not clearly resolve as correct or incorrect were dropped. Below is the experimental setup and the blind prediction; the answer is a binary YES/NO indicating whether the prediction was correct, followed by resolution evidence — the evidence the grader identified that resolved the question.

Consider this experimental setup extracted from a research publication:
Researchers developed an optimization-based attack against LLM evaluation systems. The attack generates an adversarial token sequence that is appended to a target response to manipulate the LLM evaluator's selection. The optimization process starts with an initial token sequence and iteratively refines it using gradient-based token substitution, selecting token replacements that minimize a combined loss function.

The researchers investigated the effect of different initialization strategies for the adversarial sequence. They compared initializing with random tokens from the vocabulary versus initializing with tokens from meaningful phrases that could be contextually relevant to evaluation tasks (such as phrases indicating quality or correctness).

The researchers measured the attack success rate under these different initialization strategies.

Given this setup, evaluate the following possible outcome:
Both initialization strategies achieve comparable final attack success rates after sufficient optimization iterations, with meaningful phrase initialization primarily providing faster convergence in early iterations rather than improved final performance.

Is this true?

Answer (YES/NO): NO